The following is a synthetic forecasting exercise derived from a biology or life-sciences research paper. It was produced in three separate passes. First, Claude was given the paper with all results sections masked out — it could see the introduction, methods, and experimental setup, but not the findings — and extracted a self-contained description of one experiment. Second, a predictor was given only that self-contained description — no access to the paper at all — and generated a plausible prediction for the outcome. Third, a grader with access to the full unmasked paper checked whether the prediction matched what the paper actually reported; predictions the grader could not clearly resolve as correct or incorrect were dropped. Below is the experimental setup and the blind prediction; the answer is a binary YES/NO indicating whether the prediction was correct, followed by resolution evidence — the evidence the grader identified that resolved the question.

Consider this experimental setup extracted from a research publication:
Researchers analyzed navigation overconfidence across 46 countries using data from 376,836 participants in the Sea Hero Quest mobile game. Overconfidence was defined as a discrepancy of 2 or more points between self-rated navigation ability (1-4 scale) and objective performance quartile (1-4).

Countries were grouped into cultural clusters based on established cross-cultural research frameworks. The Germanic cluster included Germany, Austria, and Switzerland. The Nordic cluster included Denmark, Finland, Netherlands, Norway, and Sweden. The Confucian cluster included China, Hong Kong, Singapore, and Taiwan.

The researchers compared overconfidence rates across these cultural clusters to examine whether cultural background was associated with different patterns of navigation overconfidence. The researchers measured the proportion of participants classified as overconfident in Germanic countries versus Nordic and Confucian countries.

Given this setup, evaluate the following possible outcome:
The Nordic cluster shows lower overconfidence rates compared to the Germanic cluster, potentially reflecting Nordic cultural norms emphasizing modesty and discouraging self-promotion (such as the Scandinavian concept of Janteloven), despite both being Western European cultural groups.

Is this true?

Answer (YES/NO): YES